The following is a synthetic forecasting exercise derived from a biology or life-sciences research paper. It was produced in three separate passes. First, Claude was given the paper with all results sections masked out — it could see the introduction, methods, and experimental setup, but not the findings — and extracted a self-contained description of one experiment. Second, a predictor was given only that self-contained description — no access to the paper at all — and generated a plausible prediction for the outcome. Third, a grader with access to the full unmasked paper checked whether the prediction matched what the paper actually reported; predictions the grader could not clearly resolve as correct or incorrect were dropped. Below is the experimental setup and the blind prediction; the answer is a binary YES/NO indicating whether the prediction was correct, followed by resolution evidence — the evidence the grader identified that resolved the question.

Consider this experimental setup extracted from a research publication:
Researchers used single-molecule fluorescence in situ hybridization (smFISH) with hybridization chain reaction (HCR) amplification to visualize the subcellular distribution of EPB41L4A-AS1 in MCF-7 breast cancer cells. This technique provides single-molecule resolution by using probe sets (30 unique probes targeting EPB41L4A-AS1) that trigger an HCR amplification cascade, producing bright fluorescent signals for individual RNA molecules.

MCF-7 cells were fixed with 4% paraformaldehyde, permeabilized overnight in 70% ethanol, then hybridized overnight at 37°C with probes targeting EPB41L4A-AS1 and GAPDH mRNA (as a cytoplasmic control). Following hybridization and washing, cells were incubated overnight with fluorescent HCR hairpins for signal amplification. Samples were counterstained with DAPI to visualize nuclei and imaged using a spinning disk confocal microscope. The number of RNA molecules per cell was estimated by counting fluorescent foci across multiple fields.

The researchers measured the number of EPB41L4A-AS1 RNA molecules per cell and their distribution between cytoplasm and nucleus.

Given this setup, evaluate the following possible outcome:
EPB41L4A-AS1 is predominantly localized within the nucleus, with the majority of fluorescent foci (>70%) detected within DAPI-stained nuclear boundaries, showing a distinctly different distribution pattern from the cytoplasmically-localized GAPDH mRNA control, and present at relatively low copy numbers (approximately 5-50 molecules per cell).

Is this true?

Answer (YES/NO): NO